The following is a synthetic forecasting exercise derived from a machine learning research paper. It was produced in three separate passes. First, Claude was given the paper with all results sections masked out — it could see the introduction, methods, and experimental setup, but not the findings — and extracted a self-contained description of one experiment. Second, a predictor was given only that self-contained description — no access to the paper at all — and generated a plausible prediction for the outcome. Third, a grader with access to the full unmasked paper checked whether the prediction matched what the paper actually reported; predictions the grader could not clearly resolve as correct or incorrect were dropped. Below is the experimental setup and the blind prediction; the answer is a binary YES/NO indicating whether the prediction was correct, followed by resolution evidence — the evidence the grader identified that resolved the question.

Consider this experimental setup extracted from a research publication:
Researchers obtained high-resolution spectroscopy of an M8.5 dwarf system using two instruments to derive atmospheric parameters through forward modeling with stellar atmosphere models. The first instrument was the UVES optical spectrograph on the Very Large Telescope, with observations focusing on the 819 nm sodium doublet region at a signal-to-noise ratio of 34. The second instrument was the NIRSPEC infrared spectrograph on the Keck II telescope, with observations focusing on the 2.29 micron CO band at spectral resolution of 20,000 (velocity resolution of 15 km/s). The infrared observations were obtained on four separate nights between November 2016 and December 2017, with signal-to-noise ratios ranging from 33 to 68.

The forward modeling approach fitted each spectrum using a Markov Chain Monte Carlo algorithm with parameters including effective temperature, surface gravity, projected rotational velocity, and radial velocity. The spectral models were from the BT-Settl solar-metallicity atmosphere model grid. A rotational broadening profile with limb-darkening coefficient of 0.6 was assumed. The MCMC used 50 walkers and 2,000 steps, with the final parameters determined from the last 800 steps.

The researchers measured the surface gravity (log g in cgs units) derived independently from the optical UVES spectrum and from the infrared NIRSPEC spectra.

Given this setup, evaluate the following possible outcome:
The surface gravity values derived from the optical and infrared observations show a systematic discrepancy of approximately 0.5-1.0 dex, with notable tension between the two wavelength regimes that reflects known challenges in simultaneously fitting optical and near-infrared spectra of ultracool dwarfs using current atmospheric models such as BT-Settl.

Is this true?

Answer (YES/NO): YES